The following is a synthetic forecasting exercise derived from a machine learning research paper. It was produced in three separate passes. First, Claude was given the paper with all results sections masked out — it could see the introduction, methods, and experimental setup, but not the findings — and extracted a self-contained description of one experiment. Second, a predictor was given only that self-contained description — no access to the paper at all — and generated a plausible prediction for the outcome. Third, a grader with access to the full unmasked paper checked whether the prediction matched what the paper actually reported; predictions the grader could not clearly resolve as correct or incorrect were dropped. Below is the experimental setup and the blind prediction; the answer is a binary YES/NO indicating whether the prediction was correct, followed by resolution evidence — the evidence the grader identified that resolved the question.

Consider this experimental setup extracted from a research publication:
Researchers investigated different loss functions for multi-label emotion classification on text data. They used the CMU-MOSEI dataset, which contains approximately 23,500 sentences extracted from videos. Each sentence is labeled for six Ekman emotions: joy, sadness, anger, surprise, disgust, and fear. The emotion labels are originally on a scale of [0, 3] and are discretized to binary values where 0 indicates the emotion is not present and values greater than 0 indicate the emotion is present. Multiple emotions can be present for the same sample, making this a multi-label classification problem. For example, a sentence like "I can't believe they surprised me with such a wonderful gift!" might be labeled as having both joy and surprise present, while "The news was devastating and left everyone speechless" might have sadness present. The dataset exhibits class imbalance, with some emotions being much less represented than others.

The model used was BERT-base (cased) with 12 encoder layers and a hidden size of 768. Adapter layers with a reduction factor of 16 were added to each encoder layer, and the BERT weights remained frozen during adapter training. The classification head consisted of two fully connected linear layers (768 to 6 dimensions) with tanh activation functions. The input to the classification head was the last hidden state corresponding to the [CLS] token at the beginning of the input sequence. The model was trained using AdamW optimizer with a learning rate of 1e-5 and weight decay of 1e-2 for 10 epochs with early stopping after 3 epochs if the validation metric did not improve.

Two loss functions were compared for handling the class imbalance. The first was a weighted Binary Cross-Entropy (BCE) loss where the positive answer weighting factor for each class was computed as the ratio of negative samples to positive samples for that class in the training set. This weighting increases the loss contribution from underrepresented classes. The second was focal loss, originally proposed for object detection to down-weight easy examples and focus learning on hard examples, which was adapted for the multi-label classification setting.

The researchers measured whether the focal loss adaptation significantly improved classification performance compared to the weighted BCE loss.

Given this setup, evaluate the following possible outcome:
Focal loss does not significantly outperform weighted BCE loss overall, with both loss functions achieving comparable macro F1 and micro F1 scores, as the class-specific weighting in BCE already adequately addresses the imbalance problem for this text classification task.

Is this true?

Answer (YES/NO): NO